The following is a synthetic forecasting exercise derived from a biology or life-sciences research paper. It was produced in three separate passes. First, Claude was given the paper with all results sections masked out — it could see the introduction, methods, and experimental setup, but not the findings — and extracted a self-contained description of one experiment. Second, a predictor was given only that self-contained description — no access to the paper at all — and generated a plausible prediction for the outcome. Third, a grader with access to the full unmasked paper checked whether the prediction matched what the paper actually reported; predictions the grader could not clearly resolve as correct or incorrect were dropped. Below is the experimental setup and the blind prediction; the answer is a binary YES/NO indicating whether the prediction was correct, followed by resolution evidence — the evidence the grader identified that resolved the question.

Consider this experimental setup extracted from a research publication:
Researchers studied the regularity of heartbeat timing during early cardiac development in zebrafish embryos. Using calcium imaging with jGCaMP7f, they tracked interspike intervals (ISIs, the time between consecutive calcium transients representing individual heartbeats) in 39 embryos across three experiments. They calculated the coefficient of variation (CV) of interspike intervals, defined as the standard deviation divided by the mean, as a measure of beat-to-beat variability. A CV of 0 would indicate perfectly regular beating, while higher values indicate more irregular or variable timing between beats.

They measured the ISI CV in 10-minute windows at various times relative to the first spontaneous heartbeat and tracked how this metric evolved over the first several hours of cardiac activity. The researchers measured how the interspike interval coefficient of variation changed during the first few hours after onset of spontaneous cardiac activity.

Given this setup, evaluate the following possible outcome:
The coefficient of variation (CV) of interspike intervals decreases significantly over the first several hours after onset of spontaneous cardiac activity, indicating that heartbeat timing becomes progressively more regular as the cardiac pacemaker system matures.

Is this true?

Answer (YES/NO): YES